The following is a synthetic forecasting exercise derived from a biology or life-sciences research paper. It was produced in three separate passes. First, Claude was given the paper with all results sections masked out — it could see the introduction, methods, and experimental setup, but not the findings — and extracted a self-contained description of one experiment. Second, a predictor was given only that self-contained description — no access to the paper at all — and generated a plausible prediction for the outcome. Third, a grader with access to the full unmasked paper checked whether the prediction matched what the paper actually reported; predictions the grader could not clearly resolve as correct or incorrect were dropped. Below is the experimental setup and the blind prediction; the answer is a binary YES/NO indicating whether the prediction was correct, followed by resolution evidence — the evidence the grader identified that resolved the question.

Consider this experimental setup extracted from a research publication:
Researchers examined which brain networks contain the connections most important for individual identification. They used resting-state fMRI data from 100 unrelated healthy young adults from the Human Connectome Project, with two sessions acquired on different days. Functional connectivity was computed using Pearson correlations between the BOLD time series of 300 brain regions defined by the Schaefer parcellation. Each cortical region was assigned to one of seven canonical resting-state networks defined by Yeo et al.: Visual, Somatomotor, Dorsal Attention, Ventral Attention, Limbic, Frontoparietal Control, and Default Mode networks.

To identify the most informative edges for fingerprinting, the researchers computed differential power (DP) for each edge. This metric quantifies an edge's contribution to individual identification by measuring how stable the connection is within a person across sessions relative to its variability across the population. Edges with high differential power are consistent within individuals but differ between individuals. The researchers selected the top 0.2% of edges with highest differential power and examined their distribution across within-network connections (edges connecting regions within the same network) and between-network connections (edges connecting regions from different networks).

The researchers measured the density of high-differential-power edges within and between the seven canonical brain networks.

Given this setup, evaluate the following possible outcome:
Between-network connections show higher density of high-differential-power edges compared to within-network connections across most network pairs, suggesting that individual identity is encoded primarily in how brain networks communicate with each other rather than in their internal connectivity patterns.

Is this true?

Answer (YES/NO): NO